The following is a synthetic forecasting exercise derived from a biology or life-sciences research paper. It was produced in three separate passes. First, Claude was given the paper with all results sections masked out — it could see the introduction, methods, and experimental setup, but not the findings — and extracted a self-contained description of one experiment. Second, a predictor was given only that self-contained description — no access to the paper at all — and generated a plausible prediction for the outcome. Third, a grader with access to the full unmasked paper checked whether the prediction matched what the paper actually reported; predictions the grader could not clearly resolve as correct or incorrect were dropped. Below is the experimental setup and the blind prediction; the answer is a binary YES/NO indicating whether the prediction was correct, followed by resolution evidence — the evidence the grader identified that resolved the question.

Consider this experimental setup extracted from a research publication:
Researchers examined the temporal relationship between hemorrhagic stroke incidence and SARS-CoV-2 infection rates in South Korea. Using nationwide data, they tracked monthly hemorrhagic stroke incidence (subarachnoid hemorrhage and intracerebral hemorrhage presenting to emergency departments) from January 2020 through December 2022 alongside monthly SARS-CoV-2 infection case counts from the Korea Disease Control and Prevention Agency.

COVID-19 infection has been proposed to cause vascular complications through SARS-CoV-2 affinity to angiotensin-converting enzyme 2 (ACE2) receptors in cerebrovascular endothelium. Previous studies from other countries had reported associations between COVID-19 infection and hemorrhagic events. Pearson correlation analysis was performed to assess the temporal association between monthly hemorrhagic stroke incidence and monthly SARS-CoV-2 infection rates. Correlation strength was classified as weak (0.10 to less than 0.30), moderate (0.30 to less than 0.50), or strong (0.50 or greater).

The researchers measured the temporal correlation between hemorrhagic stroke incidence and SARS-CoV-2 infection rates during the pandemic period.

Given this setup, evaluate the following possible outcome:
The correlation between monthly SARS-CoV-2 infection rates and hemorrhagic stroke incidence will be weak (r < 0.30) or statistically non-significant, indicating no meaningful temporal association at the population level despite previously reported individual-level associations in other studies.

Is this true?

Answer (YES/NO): YES